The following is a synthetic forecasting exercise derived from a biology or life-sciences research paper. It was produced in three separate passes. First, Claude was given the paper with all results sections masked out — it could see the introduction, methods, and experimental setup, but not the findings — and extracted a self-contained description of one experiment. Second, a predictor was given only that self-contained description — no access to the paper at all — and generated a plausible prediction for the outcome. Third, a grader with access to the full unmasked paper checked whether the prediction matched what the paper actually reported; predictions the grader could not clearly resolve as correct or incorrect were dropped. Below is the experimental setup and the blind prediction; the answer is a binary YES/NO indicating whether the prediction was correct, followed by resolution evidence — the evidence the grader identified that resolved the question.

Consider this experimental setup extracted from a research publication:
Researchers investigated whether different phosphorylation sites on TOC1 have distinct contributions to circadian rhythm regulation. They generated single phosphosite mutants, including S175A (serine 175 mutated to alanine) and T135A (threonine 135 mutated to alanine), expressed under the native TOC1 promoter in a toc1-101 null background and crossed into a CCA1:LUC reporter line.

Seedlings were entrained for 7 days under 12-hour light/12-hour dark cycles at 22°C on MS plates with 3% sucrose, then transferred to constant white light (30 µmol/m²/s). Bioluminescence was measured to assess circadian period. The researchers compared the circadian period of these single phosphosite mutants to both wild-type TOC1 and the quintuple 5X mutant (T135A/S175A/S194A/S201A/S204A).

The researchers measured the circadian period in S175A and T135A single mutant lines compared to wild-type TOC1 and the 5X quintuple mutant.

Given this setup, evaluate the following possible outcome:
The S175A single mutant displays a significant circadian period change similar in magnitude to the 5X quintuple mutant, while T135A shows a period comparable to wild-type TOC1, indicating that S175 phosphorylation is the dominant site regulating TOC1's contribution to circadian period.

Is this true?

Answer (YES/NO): YES